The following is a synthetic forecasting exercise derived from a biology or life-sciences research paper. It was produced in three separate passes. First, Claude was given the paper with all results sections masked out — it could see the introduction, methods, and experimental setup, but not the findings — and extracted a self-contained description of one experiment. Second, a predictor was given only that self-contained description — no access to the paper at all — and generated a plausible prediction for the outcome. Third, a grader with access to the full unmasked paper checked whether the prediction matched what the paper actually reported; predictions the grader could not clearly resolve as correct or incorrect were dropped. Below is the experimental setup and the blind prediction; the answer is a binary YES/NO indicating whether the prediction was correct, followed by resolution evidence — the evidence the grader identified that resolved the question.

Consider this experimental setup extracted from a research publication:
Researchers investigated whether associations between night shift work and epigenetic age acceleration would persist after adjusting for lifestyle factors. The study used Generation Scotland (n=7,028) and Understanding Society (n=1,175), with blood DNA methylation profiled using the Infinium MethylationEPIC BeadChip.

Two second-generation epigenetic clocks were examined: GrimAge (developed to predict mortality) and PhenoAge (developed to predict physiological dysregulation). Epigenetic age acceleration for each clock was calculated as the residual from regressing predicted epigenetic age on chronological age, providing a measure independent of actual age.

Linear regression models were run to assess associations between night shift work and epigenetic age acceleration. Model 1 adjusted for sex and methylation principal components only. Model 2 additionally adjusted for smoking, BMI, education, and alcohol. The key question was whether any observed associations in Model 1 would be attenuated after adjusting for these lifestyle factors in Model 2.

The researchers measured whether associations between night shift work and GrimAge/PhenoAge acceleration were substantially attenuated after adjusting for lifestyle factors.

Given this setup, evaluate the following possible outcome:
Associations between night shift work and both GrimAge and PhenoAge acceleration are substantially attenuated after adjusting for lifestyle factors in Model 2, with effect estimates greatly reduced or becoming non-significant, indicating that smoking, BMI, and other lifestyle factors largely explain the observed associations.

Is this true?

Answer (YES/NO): NO